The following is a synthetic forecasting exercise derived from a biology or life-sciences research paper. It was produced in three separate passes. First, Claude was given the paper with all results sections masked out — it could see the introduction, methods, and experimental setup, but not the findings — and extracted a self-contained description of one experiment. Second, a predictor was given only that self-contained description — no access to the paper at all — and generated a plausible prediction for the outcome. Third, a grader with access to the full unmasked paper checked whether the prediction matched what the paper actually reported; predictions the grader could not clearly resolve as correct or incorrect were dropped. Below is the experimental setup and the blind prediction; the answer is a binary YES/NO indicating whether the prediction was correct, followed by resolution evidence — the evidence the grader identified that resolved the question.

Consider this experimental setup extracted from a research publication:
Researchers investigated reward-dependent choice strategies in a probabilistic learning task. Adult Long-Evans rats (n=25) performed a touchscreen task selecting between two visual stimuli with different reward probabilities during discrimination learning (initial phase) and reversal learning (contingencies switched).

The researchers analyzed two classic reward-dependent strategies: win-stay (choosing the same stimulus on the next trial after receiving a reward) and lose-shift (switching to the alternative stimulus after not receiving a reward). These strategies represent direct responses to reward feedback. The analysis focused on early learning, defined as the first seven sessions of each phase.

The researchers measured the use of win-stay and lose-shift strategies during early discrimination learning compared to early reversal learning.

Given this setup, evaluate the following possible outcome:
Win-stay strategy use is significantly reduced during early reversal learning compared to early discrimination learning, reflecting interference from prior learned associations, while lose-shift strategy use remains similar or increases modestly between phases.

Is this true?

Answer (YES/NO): NO